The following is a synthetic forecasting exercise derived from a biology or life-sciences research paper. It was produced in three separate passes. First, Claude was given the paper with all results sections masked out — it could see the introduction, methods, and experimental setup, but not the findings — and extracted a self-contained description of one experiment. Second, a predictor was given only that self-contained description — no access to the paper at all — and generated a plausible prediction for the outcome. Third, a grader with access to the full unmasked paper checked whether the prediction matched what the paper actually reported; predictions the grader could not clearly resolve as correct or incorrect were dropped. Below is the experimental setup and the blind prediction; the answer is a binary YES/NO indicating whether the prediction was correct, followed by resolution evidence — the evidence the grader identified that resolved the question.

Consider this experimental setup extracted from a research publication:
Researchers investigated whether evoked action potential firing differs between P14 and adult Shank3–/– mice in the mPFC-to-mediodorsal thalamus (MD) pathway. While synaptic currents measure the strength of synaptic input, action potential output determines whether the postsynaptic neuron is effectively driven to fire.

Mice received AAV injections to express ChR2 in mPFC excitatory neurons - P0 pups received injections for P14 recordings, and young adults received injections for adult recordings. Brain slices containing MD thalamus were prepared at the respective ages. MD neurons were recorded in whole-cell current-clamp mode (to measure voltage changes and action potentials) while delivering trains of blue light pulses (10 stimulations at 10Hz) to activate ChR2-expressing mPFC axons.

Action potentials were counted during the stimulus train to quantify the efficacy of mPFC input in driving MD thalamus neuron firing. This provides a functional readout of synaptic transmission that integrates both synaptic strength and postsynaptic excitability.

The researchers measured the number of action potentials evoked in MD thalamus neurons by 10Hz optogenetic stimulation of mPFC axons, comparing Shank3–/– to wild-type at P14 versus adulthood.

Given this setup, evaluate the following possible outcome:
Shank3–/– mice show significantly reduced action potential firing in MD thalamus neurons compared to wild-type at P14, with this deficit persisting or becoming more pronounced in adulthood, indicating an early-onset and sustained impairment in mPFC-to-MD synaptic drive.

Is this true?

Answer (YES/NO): NO